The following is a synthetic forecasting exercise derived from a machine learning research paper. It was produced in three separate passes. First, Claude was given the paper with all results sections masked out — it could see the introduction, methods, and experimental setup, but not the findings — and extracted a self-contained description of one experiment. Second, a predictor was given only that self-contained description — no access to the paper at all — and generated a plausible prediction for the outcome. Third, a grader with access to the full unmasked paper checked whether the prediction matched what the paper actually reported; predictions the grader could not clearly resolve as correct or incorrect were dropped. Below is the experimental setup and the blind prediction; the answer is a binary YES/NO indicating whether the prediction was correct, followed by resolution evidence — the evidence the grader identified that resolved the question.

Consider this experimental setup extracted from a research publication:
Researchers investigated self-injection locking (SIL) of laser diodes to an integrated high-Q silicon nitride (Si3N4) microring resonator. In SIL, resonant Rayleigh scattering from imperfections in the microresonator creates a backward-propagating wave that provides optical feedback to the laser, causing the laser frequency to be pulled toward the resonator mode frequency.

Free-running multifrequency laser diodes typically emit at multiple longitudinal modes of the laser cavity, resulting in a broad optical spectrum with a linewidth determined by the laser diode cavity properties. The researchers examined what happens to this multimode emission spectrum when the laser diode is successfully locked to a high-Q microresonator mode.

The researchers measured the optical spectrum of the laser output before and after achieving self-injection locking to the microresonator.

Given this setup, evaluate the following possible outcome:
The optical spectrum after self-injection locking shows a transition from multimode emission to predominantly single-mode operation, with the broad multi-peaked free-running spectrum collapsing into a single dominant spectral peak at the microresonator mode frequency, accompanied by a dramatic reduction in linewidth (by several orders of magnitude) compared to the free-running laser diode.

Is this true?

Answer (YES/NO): YES